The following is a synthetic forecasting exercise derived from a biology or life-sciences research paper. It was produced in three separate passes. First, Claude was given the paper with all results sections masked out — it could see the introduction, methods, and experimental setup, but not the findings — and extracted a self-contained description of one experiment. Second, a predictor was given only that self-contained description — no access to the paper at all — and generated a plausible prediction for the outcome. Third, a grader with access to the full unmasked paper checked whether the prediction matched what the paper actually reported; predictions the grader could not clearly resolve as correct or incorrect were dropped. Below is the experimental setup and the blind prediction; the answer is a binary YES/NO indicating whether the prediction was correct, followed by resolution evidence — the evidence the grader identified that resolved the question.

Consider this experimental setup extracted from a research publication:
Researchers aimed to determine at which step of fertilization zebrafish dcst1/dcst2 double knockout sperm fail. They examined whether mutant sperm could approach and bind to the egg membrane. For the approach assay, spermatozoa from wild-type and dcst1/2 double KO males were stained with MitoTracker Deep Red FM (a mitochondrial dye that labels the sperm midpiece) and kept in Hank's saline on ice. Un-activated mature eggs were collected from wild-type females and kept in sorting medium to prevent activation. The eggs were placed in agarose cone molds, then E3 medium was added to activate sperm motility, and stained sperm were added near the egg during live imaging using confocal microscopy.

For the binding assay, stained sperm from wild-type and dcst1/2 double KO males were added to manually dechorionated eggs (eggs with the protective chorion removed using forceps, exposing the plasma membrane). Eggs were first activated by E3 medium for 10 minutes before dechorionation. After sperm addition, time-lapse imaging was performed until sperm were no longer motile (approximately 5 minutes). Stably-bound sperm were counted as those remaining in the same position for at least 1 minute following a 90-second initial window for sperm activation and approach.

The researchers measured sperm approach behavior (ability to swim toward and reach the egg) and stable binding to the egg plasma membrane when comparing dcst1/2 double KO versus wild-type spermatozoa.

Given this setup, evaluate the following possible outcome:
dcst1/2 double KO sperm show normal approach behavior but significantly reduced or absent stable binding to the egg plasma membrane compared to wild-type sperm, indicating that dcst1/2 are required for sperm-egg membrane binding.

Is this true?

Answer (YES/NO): YES